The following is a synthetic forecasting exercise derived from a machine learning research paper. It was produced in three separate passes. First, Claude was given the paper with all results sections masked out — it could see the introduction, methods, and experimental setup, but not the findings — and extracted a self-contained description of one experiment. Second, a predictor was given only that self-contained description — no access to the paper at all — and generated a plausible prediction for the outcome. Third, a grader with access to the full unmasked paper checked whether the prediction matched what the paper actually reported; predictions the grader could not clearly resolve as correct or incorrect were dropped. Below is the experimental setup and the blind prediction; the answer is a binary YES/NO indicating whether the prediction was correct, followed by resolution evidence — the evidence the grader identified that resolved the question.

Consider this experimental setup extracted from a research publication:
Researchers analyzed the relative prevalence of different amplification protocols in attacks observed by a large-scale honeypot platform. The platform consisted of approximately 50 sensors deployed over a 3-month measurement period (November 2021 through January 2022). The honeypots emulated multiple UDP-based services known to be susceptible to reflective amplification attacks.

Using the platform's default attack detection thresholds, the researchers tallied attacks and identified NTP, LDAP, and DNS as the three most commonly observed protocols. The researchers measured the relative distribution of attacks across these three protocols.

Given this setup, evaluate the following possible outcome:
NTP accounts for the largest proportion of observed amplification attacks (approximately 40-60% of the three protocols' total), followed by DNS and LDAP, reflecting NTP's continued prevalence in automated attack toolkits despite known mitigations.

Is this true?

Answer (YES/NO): NO